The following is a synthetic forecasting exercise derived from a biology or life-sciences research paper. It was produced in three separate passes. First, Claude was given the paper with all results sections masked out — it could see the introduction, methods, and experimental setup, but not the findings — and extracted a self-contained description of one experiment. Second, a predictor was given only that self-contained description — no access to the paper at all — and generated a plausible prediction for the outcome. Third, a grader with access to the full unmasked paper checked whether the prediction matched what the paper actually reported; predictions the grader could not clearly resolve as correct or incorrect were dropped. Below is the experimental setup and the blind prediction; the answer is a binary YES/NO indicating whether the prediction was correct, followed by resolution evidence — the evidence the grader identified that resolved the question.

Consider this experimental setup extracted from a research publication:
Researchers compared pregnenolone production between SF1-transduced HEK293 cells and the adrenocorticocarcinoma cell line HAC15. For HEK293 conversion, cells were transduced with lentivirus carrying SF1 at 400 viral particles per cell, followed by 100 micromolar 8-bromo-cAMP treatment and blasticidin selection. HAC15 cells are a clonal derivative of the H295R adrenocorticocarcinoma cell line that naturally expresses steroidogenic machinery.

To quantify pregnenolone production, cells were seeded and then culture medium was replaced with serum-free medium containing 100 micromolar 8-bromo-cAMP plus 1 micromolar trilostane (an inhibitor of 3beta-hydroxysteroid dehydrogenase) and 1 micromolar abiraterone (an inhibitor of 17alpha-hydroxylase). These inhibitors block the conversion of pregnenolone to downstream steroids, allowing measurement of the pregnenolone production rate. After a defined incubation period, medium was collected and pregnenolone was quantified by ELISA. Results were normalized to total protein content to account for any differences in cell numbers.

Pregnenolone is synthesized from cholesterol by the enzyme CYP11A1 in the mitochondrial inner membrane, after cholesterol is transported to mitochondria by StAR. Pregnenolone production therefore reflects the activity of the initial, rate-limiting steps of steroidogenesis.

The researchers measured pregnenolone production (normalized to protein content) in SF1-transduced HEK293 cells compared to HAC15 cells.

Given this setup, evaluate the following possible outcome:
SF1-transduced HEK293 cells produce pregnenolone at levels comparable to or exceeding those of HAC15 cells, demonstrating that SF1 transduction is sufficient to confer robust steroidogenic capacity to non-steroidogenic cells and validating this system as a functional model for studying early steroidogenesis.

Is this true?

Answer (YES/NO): NO